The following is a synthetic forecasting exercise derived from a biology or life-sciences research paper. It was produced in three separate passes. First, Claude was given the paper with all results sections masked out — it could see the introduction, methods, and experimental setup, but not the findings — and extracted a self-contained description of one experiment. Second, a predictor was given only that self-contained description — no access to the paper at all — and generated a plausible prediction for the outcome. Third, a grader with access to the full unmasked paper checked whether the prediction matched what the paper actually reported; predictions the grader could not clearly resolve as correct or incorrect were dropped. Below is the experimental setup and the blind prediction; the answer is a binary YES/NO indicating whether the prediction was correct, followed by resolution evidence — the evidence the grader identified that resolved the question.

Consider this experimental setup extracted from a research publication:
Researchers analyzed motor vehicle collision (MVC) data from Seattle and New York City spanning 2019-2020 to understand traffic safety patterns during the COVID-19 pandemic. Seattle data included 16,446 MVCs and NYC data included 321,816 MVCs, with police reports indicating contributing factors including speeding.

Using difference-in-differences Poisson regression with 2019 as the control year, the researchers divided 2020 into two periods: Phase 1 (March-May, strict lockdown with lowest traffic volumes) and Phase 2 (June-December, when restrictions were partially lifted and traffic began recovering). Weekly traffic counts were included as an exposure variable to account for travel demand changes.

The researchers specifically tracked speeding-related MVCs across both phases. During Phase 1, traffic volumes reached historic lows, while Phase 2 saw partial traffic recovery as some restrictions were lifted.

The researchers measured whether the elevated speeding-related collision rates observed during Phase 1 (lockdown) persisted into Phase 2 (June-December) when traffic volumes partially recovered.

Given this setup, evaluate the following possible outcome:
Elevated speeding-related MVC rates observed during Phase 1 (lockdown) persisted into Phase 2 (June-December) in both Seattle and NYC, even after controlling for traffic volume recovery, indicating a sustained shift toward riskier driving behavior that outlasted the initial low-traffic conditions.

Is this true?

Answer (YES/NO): YES